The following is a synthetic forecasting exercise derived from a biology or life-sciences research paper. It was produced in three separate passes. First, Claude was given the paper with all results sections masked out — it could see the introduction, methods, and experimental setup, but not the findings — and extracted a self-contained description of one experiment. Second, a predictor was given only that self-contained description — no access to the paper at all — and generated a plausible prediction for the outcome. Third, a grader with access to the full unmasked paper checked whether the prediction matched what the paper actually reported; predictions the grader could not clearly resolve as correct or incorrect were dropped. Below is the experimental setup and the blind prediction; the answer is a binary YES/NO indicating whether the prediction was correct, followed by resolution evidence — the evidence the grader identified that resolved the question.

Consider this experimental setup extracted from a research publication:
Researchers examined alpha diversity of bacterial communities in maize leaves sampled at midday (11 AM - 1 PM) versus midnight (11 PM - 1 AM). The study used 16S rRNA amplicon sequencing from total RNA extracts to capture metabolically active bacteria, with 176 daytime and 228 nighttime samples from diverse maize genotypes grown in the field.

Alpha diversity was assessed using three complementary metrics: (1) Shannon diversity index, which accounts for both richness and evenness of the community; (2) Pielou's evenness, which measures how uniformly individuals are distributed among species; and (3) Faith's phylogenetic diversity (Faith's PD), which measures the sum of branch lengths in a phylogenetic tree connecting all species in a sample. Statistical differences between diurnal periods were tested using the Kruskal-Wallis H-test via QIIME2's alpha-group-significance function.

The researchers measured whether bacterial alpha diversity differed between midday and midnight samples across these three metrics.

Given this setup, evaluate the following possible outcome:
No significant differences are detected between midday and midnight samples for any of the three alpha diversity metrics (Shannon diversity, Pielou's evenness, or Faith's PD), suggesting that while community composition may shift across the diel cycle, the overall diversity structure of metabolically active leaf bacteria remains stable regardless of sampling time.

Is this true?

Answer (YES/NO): YES